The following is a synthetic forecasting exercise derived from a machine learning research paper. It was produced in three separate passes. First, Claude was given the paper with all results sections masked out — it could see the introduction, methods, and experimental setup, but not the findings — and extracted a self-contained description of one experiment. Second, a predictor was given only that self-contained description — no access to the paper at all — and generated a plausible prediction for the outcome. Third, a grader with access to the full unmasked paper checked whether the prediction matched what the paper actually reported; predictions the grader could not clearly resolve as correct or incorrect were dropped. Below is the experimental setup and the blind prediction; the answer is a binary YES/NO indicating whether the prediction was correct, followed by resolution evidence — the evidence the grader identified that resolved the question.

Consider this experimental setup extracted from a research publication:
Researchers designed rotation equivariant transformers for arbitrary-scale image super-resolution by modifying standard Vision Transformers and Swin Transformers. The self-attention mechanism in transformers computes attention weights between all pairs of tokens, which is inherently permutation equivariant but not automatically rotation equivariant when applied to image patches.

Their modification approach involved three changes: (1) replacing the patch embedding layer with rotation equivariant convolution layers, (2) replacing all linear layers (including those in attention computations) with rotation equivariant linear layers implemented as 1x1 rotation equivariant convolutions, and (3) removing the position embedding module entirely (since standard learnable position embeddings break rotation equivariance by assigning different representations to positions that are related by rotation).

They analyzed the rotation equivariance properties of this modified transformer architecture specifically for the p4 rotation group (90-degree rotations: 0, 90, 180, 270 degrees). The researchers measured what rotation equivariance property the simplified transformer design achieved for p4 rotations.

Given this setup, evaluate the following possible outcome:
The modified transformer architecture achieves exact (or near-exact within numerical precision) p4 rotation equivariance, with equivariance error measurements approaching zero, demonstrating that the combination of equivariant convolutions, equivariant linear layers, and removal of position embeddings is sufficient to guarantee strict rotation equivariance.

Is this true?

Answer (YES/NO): YES